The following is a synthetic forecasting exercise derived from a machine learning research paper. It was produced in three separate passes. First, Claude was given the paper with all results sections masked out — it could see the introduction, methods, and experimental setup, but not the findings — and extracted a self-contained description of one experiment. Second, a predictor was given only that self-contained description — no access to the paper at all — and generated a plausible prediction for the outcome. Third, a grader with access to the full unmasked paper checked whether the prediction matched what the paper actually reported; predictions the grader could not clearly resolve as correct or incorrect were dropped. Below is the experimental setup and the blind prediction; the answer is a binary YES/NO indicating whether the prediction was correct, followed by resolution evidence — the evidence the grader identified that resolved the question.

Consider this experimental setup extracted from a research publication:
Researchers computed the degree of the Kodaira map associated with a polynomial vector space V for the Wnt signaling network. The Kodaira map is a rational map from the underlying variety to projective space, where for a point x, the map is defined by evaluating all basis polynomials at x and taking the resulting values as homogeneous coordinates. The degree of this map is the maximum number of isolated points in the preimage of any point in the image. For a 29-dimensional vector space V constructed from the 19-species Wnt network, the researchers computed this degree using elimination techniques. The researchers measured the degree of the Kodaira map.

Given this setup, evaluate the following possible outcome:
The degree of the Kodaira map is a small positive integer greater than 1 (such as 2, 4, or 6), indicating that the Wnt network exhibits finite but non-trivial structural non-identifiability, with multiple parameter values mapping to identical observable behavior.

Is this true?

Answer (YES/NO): NO